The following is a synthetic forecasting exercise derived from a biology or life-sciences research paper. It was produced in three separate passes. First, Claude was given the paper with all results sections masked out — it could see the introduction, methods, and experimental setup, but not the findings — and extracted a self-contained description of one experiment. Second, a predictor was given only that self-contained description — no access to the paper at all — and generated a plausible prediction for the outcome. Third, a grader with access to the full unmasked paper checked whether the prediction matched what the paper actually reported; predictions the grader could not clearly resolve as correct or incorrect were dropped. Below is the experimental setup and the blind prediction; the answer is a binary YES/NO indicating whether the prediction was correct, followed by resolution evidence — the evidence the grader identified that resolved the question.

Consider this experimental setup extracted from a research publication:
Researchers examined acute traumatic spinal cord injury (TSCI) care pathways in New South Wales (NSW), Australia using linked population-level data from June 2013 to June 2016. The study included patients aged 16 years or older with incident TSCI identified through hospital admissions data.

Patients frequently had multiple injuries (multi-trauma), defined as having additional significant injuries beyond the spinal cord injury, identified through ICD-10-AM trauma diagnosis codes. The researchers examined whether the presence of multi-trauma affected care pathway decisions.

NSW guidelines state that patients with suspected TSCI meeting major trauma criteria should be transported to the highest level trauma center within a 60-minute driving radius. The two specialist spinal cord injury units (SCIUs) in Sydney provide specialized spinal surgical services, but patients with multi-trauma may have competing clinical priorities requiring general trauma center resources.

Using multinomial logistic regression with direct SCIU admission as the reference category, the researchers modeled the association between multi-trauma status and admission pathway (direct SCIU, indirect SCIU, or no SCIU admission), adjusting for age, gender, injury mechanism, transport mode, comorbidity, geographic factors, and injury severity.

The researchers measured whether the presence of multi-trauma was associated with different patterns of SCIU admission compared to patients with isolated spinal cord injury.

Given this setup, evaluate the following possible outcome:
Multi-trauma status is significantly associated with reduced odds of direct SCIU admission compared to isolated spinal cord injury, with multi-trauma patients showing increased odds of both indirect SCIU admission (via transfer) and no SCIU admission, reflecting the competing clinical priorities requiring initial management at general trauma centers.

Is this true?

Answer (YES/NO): NO